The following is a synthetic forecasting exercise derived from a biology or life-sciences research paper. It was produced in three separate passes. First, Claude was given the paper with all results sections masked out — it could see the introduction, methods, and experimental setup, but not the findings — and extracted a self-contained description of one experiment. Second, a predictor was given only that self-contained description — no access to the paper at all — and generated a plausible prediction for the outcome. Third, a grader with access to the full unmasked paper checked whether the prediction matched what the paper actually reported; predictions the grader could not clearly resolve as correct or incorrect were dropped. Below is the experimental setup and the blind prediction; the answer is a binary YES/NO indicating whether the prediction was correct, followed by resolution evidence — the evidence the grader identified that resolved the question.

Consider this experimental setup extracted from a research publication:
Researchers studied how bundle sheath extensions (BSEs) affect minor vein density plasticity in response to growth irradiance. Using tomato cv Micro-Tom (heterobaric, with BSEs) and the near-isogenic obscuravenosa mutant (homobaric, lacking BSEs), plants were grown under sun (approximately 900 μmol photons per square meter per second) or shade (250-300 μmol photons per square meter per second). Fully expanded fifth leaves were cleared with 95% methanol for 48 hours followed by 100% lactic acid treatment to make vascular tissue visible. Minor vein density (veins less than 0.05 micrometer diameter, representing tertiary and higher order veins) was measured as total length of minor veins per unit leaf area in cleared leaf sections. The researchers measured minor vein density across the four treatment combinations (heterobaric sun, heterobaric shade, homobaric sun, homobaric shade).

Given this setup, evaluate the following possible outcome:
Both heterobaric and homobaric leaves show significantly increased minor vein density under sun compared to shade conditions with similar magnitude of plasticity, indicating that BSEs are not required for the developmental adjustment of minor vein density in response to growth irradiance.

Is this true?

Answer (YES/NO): NO